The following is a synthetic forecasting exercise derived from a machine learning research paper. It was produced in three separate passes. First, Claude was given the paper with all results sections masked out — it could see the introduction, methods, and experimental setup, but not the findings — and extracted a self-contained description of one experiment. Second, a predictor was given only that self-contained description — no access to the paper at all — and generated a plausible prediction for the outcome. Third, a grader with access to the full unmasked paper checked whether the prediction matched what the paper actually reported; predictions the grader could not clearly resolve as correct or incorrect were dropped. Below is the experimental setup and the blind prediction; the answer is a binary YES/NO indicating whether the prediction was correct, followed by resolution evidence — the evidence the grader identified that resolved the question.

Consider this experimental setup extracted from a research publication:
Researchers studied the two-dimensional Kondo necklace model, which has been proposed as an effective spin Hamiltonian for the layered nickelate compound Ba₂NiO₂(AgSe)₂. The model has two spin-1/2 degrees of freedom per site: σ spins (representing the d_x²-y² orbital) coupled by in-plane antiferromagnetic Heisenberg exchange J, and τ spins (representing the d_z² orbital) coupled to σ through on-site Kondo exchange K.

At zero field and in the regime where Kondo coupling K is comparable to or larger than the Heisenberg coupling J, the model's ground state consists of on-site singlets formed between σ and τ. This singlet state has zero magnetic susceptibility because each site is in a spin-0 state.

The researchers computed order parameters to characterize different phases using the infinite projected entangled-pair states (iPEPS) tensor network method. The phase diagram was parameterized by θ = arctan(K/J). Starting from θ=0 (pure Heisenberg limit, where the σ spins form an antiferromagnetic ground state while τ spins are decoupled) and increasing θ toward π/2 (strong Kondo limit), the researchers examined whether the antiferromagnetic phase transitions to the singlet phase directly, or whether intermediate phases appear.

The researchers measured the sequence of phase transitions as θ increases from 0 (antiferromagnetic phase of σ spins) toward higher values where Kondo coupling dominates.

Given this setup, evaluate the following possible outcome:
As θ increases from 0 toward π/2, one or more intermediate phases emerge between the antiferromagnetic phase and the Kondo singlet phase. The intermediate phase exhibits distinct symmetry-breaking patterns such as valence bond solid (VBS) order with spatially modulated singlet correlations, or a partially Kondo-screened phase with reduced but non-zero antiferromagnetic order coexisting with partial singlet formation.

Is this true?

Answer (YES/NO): NO